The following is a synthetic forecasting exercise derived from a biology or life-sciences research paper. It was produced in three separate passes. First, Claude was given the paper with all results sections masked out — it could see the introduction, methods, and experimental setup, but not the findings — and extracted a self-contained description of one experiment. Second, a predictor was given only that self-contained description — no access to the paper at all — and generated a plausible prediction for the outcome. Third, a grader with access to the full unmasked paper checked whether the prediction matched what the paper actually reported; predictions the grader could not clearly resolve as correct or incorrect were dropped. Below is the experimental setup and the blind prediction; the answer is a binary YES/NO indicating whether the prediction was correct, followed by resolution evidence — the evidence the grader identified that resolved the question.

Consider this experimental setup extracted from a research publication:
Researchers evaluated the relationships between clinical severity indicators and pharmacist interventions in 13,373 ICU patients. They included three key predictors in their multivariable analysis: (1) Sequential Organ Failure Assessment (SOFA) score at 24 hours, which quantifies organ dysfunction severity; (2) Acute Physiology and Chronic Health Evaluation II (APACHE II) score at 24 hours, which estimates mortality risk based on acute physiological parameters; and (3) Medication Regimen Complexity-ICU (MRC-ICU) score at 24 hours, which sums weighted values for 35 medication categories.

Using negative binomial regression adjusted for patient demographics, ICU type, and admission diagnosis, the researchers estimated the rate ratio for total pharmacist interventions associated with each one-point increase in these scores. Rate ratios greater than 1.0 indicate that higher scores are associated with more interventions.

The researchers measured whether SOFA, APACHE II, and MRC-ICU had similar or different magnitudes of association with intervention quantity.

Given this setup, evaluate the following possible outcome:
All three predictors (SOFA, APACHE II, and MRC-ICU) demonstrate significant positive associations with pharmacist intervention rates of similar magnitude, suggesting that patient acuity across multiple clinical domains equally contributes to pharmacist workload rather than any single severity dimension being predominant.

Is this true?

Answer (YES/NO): YES